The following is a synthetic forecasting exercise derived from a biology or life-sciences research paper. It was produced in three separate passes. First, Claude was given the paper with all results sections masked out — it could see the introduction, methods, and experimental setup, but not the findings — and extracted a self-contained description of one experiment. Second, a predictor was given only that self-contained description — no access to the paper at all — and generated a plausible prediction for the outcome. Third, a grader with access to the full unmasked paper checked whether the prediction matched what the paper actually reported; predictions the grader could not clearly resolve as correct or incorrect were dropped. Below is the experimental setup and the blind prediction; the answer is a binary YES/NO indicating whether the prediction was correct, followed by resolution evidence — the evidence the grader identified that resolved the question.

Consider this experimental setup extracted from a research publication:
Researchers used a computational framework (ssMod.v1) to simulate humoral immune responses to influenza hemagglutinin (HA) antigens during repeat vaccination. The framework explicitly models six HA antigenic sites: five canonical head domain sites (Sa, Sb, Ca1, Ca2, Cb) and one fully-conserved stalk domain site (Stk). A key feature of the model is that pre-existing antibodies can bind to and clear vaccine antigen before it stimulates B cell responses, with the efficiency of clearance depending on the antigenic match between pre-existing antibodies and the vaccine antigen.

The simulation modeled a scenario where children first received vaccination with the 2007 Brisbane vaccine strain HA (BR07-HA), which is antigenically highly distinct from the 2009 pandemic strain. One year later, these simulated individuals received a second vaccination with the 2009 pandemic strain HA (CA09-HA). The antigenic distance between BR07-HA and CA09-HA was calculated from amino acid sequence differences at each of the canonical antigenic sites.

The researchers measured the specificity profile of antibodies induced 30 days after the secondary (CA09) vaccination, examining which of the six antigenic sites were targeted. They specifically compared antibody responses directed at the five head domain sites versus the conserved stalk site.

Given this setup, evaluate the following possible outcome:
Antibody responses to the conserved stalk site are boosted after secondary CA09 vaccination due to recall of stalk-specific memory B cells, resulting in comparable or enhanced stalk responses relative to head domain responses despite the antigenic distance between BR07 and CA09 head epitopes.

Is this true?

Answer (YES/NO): NO